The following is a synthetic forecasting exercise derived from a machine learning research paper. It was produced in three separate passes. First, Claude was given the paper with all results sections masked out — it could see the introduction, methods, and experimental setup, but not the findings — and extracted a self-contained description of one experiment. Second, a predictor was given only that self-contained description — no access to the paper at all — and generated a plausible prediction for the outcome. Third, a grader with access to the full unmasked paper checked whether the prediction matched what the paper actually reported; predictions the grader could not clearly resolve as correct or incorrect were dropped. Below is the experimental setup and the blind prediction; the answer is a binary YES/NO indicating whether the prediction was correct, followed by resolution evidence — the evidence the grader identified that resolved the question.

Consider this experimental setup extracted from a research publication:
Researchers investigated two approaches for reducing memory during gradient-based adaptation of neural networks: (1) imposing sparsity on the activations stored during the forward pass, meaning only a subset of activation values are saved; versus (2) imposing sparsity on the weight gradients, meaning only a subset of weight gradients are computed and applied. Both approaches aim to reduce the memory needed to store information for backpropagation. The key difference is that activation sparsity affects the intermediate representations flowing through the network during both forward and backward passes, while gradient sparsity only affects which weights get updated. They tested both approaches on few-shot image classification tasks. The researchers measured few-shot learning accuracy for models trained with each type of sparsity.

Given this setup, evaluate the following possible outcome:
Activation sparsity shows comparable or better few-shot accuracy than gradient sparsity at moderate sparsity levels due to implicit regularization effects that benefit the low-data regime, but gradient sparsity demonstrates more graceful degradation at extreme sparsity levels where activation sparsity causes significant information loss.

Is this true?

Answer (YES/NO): NO